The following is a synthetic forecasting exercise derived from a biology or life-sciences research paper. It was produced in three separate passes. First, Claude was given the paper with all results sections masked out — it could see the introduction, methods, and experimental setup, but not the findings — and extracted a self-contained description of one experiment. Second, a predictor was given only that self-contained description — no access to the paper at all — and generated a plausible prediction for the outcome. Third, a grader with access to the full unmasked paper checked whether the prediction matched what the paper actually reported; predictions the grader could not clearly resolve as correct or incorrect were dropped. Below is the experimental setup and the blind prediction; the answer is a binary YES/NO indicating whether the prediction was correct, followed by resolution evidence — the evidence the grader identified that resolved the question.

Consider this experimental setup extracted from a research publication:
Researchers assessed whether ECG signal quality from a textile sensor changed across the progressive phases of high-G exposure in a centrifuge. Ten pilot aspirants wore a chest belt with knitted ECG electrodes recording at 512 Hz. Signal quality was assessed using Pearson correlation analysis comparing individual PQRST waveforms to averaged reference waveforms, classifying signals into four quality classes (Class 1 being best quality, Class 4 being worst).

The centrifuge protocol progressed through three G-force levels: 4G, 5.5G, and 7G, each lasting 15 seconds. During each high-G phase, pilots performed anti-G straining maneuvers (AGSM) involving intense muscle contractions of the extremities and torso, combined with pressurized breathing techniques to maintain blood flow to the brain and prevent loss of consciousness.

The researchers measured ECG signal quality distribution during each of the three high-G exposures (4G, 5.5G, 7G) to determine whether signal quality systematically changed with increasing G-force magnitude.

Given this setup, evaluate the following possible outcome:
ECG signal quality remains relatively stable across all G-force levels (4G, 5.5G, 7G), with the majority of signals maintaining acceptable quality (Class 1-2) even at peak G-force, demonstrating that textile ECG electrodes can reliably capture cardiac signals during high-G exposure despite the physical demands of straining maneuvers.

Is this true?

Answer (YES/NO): NO